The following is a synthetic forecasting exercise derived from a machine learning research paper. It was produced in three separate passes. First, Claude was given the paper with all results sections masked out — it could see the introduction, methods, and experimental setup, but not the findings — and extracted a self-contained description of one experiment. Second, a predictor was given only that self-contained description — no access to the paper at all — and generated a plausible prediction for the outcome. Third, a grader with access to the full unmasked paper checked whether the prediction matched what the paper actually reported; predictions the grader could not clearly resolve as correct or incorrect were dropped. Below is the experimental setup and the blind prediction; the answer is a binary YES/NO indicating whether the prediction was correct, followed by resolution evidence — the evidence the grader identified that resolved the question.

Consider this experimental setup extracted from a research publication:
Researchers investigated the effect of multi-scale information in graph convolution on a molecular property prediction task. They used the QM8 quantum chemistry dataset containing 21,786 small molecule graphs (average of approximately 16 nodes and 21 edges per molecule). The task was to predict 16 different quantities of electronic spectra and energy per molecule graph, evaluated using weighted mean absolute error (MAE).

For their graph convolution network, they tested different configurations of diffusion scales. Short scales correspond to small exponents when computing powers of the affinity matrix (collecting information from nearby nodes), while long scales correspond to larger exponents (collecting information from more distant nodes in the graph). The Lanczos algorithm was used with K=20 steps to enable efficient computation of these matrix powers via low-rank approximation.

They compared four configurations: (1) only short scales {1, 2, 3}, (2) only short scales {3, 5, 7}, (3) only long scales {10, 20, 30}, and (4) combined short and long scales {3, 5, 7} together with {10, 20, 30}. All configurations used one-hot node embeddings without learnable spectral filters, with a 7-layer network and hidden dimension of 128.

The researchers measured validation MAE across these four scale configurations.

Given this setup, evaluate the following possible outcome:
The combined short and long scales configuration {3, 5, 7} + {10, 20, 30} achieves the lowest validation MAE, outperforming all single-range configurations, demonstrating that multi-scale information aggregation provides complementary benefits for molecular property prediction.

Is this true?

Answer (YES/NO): YES